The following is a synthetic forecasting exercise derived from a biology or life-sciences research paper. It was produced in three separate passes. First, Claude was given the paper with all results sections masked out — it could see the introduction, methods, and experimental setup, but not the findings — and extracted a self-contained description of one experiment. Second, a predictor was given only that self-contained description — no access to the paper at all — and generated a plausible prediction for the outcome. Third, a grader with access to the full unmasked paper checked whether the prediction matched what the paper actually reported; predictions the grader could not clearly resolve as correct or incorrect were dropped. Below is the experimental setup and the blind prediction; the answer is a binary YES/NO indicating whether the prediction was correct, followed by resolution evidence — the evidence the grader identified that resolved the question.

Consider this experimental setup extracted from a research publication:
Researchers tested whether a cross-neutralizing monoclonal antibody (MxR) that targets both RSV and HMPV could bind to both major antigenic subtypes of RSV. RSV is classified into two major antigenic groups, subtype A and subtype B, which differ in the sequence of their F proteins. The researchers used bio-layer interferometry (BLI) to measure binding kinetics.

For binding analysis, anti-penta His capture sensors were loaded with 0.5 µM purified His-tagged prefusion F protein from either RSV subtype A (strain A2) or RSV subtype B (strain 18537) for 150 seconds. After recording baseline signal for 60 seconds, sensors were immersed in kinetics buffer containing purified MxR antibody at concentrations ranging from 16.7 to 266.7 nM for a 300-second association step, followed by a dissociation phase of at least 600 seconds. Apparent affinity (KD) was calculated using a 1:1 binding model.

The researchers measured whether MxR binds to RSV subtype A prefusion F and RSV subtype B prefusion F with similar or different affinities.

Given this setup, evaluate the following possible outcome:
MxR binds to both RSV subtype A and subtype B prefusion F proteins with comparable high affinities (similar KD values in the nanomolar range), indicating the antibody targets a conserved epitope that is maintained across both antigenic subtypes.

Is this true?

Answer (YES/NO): NO